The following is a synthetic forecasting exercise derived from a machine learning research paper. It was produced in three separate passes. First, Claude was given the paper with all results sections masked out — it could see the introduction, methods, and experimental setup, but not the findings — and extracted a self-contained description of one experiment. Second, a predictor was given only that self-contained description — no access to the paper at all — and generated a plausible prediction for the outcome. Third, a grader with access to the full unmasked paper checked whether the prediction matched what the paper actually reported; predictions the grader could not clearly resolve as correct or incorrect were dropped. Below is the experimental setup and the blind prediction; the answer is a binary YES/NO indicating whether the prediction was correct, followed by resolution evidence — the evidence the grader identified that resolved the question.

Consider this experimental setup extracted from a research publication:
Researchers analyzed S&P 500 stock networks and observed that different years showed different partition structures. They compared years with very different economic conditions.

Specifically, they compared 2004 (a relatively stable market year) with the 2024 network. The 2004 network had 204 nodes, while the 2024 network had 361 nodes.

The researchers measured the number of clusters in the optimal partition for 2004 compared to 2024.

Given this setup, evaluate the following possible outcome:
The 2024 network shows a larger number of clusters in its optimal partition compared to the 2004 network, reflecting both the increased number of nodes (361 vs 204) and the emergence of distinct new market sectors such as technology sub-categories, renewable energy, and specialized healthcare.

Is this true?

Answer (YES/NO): NO